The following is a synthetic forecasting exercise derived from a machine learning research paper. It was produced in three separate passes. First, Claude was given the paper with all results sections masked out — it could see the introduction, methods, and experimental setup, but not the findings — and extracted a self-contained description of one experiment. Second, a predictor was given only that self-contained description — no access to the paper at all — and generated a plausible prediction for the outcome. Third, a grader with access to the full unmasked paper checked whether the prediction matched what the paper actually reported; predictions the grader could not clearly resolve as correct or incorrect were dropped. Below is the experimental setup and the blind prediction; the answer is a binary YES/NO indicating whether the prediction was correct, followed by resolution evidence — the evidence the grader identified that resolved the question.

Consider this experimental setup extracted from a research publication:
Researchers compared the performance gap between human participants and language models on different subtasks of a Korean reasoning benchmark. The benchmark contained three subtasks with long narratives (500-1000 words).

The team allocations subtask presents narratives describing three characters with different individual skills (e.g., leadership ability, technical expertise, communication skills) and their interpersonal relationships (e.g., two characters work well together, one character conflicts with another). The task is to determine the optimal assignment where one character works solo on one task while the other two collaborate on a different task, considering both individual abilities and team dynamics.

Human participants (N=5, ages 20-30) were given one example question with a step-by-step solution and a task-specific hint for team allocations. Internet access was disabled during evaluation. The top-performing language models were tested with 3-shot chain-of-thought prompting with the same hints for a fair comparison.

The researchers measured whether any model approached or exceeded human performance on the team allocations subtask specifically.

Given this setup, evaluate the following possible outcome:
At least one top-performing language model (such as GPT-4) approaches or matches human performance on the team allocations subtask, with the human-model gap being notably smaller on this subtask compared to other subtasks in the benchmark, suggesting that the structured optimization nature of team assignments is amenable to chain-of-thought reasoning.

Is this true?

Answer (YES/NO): YES